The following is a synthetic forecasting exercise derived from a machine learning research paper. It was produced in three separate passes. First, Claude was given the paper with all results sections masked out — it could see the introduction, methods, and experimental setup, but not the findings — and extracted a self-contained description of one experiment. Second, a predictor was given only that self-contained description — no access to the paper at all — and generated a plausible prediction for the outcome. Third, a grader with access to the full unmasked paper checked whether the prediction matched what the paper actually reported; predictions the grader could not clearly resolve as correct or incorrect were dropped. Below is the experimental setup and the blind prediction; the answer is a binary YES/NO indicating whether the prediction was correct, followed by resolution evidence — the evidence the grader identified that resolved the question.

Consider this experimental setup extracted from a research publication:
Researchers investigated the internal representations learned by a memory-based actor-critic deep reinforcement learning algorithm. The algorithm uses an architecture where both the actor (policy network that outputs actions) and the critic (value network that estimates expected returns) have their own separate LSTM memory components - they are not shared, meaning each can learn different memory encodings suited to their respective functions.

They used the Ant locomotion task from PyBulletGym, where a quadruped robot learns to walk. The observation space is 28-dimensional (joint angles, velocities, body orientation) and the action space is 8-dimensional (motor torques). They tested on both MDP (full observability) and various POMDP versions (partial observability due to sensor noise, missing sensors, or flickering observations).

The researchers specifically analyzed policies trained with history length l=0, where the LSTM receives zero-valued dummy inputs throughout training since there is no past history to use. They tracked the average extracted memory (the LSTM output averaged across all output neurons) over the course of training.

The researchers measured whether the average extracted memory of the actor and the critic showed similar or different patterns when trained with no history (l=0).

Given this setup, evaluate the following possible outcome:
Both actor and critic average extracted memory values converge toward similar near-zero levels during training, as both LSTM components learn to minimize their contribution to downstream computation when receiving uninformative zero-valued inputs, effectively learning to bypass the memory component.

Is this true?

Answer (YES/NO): NO